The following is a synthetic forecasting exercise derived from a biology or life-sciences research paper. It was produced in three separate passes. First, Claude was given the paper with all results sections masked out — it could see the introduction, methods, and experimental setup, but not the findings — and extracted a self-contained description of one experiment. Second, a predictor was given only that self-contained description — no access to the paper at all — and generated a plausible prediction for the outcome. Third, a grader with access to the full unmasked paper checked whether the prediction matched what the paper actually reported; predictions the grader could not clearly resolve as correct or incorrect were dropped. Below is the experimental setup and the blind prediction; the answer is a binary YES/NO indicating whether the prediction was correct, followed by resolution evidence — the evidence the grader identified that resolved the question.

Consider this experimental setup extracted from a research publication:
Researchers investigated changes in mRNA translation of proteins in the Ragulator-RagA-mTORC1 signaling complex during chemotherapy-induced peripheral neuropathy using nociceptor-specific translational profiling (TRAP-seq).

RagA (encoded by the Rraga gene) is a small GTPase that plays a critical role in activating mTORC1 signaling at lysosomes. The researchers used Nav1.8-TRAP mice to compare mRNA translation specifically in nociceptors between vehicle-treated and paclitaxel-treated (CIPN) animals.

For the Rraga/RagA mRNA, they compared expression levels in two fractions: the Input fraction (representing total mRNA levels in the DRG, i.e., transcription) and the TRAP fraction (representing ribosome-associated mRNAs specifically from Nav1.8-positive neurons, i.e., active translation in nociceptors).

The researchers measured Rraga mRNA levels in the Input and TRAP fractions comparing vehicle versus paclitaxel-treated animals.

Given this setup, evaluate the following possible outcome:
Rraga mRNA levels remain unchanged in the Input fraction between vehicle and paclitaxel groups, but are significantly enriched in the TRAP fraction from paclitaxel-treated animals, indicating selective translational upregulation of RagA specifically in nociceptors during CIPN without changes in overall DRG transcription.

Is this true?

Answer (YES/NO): YES